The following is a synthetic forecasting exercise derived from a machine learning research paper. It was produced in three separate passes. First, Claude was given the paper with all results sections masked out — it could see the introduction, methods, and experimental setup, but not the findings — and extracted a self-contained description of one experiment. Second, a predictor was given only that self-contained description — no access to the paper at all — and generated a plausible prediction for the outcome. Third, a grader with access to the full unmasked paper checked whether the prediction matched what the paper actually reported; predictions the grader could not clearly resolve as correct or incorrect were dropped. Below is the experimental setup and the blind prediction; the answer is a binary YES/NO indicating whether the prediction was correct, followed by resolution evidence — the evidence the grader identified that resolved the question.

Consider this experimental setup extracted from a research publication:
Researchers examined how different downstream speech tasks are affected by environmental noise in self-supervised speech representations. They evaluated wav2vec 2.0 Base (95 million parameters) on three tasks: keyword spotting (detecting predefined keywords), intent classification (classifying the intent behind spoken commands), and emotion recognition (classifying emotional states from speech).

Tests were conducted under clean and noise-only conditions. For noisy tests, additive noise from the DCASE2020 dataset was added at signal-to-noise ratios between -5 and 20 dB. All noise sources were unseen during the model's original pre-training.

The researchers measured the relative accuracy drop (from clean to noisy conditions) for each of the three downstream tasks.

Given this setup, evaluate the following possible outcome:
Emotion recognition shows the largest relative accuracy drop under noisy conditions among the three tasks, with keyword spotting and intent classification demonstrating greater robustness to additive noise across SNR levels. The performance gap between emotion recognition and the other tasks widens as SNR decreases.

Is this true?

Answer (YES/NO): NO